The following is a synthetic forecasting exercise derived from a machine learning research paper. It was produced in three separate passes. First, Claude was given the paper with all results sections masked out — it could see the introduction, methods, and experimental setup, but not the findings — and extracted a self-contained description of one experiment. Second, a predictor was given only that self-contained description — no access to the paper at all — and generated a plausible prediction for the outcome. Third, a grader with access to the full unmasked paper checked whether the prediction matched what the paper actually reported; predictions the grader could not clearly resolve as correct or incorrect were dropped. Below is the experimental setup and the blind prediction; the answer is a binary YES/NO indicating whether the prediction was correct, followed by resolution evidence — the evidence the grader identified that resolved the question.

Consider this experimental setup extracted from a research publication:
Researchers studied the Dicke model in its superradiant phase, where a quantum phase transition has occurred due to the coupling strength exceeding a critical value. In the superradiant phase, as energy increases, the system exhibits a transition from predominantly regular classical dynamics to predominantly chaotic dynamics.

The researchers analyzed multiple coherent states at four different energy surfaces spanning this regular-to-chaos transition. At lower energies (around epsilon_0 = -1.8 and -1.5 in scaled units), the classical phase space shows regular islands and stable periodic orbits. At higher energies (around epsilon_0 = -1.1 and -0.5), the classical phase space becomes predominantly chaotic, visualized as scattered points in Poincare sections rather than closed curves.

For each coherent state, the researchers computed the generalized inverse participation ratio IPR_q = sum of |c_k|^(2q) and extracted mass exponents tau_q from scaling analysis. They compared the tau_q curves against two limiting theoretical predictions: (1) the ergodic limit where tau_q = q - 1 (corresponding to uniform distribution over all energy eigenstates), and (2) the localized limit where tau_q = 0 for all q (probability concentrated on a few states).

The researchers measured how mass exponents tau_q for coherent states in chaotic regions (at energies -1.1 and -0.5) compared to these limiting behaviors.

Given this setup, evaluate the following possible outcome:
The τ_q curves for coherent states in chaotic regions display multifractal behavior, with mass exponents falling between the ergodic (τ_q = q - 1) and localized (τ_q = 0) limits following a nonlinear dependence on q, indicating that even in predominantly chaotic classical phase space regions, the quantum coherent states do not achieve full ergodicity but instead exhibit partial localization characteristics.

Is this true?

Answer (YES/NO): NO